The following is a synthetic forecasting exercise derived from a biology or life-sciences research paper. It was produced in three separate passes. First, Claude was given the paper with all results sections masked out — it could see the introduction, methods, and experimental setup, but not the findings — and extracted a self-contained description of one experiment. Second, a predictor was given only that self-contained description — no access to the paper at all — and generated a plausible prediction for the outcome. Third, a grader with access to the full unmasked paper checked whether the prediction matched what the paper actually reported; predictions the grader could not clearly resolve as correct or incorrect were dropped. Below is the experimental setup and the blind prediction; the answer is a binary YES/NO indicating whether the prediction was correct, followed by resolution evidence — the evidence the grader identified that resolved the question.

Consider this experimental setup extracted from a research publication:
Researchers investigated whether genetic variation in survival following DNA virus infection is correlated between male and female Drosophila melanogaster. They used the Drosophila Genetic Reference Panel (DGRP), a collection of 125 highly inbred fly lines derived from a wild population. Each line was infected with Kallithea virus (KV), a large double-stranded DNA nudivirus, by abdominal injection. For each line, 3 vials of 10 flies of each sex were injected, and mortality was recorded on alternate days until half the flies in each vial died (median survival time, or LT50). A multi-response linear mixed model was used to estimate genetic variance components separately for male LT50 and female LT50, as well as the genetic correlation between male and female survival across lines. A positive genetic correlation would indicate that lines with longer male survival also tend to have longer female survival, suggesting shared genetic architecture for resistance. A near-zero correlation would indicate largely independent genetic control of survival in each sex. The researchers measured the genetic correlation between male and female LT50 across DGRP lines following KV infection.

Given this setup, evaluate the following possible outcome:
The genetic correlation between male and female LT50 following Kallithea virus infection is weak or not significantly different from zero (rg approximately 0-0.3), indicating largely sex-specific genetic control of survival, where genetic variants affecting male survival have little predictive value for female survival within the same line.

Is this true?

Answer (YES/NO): NO